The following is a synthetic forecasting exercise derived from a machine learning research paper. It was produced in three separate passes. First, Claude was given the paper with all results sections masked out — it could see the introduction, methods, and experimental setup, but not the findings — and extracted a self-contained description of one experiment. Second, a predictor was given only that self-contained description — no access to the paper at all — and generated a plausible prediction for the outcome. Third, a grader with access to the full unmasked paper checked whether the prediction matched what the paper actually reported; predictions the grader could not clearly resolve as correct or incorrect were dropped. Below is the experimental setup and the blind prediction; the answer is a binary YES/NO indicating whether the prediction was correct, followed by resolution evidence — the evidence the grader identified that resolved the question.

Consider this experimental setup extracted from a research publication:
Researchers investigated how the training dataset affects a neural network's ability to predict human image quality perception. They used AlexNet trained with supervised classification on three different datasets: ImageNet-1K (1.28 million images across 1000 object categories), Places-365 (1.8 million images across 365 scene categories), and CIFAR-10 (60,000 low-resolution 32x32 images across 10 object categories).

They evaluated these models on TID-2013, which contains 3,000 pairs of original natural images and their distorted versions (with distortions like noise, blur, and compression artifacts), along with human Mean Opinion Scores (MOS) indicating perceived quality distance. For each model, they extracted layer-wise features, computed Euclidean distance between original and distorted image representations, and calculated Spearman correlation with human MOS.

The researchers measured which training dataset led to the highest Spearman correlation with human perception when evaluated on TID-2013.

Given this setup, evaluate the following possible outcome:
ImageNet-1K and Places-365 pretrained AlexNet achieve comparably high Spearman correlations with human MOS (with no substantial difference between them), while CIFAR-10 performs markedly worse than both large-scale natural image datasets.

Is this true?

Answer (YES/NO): NO